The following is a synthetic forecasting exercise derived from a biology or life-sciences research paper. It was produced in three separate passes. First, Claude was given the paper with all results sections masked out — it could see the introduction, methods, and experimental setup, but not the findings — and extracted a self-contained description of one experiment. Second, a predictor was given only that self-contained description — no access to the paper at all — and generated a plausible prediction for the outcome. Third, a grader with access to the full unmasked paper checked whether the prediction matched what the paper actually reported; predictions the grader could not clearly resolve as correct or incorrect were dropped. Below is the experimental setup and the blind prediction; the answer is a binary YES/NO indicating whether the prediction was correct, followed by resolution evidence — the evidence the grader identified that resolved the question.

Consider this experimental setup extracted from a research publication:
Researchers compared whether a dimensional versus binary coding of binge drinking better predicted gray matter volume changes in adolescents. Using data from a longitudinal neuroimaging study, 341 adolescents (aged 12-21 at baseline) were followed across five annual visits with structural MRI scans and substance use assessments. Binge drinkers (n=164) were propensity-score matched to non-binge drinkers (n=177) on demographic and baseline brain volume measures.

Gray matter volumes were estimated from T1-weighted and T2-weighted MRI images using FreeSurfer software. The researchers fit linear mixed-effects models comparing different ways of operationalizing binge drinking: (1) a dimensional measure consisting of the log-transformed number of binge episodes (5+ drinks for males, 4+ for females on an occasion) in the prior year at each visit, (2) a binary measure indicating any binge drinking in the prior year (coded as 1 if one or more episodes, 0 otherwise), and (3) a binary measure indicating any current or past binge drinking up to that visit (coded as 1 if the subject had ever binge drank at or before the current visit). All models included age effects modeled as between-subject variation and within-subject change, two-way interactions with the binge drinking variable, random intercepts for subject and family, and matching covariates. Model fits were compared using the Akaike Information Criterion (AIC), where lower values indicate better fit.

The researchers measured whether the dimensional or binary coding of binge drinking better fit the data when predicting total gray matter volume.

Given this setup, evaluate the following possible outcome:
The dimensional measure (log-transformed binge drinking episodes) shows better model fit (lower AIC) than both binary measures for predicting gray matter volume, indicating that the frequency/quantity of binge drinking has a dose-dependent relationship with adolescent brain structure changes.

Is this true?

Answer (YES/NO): YES